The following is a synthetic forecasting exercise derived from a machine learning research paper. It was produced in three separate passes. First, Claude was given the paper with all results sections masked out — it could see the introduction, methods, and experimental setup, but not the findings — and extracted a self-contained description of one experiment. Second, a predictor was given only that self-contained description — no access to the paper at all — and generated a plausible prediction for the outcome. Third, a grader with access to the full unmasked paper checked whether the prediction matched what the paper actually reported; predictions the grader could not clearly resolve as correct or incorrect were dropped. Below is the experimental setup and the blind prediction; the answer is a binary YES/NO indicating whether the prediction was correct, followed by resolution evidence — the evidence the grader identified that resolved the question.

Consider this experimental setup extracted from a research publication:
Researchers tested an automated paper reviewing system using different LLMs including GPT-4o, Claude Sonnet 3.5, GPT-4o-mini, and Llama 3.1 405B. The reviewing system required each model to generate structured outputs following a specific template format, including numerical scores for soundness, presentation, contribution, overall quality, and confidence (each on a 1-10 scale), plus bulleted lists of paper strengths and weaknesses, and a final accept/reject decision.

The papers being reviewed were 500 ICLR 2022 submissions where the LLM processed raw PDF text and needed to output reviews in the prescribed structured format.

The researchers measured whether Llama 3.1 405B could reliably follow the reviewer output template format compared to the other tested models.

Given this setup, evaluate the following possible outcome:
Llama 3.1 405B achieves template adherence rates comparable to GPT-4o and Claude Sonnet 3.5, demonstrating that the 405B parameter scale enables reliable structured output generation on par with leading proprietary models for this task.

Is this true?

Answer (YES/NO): NO